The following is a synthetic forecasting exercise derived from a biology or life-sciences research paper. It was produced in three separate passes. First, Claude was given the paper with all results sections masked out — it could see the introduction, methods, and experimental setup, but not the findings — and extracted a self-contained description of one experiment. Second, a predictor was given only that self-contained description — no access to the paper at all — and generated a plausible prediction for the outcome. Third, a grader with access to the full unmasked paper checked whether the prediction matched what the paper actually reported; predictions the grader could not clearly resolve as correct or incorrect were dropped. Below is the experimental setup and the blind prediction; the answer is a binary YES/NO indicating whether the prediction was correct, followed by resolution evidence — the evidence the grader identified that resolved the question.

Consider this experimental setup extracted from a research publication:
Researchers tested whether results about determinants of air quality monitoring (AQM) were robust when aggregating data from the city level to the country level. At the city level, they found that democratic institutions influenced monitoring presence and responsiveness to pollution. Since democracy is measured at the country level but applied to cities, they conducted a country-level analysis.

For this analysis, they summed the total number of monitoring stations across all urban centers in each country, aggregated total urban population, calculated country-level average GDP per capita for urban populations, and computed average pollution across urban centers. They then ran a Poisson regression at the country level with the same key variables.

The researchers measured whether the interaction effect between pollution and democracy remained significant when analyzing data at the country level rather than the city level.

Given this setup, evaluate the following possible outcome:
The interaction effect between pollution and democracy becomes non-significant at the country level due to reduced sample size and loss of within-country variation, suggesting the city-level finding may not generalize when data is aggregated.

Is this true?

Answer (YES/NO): NO